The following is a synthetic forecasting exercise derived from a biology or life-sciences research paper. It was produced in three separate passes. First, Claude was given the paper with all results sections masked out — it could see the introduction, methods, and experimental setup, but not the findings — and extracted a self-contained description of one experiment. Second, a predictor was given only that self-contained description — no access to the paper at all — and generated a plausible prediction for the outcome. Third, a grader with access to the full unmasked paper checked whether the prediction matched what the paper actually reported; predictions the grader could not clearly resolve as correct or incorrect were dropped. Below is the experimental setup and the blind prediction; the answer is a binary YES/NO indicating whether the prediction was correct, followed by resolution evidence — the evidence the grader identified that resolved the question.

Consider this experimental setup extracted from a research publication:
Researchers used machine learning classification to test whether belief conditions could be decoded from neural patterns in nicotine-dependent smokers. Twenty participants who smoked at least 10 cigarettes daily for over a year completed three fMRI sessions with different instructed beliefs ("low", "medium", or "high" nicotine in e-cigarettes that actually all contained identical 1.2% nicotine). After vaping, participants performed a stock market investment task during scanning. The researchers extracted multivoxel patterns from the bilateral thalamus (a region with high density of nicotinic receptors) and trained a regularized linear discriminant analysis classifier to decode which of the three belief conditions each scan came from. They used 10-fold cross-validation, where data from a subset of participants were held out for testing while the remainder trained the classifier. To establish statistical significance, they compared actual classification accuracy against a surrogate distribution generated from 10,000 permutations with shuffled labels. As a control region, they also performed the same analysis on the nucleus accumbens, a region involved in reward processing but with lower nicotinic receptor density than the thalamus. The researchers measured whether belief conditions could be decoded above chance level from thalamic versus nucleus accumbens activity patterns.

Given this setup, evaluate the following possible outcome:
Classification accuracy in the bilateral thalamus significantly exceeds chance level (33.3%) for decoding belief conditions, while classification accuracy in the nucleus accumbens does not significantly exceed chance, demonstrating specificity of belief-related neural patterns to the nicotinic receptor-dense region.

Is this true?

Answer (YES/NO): YES